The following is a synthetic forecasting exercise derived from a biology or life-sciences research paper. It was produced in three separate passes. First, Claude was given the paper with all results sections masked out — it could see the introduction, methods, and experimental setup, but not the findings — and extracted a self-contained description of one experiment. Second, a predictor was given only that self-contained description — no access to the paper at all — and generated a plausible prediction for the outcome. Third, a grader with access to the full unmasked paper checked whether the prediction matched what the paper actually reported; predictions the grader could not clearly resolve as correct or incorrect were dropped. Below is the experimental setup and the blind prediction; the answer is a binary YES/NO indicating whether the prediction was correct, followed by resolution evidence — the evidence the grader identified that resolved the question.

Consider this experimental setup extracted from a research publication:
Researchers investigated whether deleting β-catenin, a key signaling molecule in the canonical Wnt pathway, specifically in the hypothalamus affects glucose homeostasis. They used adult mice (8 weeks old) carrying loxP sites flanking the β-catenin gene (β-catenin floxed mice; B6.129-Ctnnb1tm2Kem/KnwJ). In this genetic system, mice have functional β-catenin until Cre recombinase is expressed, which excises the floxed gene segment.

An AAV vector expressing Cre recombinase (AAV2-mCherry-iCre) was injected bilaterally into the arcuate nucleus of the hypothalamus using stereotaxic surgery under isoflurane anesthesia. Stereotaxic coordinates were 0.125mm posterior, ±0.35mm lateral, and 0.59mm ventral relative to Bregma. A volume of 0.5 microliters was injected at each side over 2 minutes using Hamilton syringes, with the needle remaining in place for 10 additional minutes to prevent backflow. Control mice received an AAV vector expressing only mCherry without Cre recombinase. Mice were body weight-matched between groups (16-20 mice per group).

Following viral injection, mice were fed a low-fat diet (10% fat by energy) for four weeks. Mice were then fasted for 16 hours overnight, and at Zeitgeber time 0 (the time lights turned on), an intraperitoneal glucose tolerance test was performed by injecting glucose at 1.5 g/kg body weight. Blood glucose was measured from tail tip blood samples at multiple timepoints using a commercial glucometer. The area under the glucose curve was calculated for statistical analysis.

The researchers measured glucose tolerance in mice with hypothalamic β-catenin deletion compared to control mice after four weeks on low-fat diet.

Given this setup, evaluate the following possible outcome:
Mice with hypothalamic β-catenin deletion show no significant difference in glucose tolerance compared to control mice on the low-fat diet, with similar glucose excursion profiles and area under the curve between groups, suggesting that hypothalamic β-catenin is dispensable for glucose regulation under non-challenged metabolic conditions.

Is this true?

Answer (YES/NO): NO